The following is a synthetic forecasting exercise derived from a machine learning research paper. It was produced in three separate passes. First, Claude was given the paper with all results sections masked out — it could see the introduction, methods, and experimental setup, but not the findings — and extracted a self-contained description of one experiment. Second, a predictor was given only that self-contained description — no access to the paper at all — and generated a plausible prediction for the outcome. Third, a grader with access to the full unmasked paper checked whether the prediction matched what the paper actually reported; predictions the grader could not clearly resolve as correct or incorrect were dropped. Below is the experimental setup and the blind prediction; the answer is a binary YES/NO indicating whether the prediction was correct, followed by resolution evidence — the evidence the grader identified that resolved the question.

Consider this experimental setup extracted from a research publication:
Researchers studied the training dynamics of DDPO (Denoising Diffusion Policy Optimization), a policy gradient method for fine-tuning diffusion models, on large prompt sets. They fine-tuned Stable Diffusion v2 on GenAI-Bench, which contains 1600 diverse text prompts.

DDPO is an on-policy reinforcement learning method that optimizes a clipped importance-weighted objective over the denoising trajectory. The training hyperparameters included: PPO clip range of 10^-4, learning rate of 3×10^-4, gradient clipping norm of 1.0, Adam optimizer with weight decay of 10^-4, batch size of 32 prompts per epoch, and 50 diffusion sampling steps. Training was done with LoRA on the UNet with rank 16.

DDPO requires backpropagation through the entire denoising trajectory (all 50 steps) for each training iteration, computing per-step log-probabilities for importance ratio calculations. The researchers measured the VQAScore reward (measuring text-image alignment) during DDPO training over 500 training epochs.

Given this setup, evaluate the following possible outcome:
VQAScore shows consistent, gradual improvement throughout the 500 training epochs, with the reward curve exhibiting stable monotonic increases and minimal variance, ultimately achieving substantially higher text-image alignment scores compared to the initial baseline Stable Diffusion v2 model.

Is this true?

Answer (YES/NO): NO